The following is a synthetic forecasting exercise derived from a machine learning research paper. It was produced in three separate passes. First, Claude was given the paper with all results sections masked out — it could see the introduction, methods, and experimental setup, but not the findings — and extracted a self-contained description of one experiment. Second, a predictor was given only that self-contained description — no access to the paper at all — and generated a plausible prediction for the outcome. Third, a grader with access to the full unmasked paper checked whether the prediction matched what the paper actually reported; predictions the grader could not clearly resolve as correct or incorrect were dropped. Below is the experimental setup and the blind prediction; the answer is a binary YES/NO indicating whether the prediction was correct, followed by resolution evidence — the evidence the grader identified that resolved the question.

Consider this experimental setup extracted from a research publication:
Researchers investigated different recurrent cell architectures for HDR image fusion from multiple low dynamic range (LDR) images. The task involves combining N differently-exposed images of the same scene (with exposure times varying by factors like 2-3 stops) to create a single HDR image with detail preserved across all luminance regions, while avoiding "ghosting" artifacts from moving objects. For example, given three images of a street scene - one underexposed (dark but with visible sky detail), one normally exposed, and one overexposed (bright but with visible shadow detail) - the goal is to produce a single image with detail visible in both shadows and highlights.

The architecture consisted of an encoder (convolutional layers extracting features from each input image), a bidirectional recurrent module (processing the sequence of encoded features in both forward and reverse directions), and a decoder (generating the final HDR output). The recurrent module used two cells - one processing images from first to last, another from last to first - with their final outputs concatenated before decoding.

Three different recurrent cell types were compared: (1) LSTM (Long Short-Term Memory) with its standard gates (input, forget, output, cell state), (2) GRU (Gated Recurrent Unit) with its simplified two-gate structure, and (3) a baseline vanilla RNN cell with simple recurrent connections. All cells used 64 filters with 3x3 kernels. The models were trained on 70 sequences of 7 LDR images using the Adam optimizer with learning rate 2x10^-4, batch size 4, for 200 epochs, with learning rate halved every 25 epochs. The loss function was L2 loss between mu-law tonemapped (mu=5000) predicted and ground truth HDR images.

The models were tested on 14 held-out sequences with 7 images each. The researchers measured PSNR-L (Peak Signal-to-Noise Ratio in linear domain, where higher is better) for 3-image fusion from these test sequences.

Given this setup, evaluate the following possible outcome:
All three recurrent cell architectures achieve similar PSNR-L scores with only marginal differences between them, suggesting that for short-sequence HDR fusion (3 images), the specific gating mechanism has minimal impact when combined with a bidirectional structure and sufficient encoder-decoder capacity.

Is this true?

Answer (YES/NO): NO